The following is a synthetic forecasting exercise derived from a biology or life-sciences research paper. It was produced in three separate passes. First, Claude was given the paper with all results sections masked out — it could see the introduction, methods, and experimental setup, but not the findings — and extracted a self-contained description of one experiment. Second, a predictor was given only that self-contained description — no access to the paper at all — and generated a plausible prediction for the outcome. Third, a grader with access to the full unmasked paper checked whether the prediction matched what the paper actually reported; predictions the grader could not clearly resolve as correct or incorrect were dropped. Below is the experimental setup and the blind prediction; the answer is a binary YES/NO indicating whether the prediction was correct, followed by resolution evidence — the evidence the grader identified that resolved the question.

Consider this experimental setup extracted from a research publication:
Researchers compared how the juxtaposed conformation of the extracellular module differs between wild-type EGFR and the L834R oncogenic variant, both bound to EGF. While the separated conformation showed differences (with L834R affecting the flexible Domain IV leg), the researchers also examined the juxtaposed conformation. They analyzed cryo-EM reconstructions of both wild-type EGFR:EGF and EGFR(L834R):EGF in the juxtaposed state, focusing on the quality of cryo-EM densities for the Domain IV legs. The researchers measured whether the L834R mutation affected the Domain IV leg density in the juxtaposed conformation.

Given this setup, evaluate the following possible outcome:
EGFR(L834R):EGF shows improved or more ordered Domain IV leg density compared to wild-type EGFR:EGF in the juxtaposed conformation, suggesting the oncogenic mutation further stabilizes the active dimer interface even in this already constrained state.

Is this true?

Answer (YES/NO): NO